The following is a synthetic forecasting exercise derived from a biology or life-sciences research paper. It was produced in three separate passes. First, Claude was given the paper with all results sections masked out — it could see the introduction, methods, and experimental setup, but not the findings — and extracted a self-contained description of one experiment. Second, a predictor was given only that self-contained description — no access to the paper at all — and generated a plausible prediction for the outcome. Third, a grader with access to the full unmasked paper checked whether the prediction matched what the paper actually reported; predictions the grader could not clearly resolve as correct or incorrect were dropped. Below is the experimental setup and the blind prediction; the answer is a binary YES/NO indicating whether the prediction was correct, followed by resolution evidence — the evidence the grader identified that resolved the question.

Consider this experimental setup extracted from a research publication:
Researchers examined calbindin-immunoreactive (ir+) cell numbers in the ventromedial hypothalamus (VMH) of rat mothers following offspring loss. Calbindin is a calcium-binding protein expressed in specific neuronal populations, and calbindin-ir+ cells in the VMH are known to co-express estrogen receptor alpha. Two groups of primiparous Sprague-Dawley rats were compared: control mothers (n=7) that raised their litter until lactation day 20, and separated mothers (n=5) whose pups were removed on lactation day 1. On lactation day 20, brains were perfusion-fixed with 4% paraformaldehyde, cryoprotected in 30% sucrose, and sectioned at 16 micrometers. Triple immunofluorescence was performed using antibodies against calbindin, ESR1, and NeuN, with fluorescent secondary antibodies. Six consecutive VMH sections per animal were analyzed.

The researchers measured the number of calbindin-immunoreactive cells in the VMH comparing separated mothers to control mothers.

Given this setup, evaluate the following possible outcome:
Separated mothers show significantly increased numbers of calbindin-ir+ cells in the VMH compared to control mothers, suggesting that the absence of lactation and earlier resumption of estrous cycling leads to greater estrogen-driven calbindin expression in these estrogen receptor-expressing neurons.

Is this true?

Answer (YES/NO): NO